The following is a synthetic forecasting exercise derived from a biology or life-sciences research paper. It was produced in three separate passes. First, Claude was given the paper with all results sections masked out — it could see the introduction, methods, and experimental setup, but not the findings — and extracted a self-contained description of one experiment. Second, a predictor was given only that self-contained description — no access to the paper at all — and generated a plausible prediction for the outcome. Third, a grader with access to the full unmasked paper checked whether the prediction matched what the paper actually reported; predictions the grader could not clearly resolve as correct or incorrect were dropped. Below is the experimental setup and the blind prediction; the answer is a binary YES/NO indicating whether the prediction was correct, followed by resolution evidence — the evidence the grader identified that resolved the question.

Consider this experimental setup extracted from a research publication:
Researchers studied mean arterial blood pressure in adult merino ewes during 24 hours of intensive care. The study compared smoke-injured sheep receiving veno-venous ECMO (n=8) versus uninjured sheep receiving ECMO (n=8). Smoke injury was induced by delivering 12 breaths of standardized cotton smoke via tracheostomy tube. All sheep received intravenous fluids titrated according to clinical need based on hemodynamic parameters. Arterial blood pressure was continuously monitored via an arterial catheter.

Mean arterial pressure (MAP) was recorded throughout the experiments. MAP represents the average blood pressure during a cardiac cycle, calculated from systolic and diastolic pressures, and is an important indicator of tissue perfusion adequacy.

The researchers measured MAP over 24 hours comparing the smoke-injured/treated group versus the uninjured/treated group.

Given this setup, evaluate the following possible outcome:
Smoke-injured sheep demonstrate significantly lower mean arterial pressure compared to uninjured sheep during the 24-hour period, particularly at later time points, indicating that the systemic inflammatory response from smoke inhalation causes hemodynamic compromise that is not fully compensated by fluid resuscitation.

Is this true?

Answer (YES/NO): NO